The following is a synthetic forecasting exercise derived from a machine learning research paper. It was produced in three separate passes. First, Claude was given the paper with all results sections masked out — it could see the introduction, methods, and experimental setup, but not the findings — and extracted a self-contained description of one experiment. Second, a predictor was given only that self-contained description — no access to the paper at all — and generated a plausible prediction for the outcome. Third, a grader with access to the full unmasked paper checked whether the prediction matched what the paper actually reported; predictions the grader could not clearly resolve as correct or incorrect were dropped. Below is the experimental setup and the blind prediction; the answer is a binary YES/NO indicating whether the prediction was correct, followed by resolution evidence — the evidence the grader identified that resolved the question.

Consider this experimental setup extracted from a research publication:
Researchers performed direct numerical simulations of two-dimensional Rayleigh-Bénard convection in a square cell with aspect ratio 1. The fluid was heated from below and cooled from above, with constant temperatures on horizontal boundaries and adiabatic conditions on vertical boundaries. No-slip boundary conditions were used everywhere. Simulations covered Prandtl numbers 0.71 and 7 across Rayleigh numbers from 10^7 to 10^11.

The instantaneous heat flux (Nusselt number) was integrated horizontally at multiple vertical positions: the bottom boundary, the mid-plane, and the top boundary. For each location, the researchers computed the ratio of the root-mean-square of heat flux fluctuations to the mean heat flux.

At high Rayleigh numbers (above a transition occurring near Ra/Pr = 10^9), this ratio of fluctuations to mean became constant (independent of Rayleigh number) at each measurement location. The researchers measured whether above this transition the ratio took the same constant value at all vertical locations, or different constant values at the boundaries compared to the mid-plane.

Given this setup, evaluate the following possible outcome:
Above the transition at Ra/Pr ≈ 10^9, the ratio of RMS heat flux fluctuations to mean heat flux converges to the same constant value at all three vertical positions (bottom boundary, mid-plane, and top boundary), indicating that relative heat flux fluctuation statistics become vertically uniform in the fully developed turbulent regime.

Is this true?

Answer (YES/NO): NO